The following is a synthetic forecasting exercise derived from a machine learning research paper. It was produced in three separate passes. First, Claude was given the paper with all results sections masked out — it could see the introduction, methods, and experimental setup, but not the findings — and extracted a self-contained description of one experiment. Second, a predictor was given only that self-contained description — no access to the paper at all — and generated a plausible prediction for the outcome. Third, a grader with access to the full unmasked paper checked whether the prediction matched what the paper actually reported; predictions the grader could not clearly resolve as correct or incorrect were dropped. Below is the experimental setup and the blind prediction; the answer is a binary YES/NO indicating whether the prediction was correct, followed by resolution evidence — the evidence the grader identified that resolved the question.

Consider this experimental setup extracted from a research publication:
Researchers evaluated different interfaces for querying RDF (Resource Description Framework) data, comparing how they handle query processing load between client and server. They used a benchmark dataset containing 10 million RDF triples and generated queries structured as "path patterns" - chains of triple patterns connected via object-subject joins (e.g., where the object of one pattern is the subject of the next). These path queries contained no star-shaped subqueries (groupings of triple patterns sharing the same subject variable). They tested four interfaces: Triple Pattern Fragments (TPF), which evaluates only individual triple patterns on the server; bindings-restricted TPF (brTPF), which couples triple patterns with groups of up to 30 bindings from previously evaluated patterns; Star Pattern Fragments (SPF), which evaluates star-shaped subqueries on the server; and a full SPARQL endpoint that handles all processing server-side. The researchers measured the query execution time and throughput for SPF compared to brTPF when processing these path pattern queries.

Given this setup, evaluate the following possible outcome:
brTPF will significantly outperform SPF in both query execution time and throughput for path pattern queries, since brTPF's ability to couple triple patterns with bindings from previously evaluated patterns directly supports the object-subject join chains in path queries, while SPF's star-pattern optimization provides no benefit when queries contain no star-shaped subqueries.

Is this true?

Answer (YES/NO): NO